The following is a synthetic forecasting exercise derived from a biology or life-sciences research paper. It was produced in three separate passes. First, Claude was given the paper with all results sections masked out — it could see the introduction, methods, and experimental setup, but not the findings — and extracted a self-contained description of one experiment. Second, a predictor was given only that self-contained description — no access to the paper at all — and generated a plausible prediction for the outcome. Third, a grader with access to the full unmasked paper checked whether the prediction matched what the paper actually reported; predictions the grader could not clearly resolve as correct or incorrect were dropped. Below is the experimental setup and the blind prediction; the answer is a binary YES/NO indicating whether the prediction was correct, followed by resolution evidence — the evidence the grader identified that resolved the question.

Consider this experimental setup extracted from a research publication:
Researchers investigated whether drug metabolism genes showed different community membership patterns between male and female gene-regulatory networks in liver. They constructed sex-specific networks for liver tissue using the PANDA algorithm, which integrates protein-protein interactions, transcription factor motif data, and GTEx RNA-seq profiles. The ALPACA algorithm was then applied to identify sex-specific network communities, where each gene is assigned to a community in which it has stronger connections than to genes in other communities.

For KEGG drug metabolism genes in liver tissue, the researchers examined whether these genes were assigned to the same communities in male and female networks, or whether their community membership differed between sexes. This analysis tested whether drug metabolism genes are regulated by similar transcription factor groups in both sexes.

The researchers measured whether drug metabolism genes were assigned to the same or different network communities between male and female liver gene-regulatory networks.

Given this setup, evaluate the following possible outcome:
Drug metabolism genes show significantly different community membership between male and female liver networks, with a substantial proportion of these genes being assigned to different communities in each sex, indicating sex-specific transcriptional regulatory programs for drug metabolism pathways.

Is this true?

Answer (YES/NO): YES